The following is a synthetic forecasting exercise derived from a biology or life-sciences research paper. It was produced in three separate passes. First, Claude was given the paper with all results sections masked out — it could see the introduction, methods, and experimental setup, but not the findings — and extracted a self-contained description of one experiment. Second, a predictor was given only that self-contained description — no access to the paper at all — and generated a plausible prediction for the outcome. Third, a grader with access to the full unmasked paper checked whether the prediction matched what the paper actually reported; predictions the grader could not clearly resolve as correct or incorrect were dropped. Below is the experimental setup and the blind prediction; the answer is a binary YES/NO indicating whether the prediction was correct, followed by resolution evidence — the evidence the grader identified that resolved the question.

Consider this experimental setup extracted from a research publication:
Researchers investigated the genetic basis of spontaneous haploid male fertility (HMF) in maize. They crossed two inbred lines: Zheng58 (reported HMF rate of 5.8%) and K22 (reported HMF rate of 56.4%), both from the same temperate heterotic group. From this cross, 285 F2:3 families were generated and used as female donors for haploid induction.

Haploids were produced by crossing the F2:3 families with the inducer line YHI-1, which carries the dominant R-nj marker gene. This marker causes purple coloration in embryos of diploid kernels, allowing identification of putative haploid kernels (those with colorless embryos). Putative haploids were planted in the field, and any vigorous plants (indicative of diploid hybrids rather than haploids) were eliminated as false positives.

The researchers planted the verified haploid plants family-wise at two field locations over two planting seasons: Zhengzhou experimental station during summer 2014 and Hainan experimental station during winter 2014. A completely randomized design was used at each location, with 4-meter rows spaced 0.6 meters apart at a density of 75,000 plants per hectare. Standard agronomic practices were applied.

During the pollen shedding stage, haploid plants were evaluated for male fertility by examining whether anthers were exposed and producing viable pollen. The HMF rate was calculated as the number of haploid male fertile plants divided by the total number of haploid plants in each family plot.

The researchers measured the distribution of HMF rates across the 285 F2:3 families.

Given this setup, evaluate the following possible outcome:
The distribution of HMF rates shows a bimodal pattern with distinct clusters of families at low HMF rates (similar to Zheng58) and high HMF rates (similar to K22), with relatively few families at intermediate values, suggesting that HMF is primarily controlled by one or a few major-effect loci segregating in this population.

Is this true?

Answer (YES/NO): NO